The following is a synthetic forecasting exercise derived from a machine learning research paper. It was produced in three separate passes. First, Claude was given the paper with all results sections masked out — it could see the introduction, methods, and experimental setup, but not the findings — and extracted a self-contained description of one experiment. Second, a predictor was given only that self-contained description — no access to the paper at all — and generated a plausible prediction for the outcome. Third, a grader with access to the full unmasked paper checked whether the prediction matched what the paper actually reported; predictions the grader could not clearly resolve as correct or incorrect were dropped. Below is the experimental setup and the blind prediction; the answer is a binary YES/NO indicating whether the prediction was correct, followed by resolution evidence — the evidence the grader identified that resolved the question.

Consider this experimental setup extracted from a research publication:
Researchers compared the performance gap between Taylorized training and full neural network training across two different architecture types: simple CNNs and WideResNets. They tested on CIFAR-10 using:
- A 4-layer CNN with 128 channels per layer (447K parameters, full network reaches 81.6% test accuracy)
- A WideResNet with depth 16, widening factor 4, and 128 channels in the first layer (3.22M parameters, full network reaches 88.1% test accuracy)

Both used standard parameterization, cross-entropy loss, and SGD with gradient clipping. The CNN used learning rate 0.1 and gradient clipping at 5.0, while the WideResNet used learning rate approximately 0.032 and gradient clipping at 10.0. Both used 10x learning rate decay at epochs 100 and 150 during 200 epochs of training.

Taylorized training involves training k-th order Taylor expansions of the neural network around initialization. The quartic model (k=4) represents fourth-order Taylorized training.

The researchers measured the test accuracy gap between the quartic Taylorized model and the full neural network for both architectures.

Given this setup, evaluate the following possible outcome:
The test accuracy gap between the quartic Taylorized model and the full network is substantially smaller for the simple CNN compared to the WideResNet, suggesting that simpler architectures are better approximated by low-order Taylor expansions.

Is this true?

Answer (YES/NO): YES